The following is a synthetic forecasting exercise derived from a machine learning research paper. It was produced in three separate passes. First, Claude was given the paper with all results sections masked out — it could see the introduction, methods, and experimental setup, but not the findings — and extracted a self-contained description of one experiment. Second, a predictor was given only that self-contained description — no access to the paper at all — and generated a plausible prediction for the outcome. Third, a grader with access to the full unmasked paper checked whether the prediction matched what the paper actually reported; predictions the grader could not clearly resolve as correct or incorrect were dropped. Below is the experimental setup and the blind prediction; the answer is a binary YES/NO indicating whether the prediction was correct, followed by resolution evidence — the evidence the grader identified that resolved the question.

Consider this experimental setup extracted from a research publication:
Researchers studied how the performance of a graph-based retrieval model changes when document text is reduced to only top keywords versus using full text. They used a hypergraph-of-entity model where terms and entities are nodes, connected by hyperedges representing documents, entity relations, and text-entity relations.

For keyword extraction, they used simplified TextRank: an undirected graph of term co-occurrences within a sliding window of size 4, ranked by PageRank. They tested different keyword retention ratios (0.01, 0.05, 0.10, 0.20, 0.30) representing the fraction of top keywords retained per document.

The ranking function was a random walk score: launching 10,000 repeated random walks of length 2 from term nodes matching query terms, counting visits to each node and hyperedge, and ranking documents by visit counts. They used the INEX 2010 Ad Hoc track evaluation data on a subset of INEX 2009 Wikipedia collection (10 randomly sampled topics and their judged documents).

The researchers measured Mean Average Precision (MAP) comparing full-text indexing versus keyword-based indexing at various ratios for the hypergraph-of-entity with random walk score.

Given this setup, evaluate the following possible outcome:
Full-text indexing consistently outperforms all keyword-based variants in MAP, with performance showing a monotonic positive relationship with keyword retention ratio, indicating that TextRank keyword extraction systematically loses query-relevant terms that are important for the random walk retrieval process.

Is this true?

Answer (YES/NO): NO